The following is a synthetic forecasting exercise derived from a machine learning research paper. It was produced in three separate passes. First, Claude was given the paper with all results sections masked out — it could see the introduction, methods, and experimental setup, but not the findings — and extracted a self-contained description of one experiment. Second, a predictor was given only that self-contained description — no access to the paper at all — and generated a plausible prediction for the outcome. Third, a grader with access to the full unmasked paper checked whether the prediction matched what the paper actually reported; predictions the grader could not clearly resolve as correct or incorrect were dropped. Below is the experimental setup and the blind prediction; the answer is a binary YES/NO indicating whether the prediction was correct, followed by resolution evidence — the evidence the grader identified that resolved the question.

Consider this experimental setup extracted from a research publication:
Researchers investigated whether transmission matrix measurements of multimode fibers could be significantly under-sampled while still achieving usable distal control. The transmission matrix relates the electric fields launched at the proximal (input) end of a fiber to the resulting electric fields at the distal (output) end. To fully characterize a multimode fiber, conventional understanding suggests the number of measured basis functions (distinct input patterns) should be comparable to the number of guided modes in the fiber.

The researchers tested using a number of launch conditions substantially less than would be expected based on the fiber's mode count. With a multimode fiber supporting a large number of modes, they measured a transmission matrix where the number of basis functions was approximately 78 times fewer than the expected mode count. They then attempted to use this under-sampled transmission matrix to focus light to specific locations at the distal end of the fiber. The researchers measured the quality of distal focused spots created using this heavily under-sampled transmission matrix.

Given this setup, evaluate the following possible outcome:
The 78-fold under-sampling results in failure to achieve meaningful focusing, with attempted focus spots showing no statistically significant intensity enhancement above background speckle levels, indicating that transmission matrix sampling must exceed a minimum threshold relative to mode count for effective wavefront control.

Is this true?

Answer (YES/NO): NO